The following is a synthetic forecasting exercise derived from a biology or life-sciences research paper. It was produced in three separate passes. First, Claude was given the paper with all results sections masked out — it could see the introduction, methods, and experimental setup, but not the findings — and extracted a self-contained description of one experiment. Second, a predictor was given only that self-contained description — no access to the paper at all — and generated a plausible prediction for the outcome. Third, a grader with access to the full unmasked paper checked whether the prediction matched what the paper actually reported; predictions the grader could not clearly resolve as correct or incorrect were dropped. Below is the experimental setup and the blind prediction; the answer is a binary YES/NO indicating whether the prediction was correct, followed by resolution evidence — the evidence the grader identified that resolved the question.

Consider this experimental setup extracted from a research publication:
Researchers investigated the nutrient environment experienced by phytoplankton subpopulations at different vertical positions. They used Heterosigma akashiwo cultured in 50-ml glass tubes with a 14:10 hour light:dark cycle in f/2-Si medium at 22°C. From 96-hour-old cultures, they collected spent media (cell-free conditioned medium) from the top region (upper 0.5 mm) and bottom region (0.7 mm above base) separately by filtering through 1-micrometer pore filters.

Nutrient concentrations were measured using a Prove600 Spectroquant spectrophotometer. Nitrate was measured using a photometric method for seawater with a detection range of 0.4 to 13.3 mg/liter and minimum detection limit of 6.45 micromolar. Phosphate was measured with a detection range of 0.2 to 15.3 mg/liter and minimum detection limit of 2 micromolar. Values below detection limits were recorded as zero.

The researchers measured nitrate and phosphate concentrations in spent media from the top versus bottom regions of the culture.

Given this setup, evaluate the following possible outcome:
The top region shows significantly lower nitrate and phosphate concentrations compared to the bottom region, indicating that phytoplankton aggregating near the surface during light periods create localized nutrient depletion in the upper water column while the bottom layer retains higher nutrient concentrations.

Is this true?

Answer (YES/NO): NO